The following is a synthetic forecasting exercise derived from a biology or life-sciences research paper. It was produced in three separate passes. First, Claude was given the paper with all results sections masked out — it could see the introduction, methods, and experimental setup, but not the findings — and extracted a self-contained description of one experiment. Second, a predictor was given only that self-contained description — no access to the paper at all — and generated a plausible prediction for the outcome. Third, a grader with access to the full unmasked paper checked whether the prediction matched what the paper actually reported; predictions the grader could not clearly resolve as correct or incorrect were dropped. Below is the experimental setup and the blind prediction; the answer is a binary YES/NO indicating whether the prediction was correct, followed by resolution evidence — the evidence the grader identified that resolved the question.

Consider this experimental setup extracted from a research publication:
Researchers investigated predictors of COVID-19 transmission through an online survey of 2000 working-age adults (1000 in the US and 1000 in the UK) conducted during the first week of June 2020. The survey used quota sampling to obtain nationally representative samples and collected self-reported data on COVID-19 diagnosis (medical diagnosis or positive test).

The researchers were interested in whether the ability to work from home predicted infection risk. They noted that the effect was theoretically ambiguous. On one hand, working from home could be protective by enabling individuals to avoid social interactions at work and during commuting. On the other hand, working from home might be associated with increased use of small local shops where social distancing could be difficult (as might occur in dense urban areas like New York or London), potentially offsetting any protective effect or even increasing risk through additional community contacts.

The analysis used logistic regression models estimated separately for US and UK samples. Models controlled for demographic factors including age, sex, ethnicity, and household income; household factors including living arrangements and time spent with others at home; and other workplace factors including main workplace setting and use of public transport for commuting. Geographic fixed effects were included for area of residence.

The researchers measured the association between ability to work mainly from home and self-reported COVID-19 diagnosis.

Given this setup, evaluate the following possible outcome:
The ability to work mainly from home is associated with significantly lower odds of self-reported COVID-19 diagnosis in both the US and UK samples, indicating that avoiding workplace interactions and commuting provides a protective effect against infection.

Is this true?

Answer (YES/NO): NO